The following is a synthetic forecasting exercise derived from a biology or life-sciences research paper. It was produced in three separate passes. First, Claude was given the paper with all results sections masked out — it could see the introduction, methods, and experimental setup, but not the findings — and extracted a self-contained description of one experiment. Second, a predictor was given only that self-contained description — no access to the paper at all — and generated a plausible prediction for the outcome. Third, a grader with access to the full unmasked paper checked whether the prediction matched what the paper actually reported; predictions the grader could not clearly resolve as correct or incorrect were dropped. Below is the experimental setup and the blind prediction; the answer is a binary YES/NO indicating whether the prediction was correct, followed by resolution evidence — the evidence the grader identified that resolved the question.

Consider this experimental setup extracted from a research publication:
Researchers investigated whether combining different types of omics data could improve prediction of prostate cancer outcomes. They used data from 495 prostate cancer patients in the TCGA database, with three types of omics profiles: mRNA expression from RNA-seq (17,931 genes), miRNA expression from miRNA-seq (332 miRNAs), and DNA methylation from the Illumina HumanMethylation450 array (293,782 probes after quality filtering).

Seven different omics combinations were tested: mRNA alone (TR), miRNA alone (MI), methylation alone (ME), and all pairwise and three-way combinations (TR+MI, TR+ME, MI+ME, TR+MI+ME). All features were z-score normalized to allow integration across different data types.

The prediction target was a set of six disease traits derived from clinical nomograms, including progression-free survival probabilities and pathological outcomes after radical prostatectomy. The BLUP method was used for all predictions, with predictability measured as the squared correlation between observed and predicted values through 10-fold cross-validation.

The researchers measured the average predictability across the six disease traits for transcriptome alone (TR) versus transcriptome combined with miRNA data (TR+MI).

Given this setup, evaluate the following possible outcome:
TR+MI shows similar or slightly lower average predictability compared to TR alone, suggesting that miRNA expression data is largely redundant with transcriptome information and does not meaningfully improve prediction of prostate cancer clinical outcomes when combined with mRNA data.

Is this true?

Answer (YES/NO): NO